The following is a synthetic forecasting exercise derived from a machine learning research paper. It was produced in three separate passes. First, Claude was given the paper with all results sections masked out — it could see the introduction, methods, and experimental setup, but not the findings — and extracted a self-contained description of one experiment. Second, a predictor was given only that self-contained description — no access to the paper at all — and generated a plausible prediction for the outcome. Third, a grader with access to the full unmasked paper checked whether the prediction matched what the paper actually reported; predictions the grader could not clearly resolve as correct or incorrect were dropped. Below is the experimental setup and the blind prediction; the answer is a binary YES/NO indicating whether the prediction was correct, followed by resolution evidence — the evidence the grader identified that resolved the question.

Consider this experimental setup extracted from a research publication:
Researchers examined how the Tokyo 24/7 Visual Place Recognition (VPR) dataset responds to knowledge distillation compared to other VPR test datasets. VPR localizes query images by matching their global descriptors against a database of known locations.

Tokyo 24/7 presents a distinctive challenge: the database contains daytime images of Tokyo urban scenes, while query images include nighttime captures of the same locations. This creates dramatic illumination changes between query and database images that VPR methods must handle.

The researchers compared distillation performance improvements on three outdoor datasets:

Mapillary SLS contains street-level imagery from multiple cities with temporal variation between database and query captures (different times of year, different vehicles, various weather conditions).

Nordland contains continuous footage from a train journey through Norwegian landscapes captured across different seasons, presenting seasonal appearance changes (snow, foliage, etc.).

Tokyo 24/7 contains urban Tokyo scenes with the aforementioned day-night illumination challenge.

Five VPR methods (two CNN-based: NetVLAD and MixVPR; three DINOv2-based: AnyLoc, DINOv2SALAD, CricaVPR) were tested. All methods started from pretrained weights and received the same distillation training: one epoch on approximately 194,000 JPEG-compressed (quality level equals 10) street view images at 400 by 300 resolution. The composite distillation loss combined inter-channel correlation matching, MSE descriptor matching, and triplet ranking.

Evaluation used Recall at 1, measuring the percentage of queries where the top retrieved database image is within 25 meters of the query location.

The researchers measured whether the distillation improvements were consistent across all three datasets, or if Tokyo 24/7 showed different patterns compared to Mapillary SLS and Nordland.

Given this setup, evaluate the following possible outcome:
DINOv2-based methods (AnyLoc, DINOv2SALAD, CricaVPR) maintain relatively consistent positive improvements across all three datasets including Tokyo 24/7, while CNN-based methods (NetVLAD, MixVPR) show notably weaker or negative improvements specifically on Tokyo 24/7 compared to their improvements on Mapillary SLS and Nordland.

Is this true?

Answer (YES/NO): NO